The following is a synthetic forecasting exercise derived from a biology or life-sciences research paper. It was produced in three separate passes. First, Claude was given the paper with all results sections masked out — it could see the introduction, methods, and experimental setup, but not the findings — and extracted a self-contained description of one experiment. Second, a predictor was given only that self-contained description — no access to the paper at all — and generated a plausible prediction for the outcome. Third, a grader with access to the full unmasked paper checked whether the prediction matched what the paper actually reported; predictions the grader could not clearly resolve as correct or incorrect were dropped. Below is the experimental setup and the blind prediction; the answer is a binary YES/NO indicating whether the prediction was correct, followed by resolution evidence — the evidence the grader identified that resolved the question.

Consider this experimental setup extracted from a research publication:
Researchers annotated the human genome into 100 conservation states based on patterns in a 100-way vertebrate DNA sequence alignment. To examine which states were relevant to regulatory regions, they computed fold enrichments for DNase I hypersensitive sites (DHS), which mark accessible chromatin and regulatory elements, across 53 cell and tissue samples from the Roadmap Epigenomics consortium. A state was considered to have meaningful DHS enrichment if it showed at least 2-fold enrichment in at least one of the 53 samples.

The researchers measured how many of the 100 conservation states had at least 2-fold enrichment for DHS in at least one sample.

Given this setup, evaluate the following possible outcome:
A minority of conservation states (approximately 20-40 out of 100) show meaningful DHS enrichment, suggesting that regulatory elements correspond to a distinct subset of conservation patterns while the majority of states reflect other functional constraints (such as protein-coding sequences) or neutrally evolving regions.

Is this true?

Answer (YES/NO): YES